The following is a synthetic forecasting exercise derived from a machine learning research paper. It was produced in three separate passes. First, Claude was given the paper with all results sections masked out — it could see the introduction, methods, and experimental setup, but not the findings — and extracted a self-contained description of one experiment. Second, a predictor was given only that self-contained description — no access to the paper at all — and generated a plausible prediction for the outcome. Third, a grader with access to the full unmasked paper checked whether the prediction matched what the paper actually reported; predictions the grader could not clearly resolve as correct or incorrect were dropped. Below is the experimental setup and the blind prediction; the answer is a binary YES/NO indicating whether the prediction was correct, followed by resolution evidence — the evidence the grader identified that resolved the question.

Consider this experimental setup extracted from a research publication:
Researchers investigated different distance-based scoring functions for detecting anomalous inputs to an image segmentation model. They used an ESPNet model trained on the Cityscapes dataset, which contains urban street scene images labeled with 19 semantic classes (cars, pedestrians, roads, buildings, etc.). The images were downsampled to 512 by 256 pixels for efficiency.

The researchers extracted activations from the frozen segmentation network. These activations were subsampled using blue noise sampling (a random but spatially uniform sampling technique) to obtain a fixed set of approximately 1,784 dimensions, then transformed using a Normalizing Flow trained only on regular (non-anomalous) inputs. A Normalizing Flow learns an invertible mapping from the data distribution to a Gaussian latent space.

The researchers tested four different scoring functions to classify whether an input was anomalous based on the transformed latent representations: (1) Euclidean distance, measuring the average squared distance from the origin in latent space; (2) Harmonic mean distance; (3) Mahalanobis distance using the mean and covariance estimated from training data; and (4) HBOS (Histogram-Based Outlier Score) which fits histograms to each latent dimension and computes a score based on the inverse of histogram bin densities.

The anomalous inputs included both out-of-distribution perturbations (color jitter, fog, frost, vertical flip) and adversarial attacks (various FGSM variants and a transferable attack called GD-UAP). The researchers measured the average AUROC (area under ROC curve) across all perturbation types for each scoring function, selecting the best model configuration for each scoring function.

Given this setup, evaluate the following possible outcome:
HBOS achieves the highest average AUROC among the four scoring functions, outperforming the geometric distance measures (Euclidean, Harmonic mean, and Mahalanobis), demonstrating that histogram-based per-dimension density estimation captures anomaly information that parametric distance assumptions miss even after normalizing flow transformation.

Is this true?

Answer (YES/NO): YES